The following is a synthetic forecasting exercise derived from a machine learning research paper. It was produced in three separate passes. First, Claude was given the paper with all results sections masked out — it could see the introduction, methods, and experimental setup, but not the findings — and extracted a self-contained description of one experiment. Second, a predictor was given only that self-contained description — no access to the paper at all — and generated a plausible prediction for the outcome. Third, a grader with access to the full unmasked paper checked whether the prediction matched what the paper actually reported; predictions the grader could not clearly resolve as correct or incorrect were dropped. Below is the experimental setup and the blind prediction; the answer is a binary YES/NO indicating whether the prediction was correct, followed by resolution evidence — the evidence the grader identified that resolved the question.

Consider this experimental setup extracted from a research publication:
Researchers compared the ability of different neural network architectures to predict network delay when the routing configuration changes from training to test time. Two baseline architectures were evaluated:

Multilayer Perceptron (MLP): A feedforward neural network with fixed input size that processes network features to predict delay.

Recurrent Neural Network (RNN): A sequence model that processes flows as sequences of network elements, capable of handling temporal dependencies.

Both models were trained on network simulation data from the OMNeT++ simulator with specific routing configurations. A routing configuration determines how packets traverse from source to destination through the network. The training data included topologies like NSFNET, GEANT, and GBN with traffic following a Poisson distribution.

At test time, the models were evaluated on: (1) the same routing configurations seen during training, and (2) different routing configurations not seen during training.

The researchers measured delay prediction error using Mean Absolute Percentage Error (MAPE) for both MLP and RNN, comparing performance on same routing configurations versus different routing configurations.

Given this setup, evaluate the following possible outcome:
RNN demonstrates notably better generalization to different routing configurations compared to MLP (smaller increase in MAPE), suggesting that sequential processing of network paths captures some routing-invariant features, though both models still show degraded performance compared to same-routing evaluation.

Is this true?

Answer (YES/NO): YES